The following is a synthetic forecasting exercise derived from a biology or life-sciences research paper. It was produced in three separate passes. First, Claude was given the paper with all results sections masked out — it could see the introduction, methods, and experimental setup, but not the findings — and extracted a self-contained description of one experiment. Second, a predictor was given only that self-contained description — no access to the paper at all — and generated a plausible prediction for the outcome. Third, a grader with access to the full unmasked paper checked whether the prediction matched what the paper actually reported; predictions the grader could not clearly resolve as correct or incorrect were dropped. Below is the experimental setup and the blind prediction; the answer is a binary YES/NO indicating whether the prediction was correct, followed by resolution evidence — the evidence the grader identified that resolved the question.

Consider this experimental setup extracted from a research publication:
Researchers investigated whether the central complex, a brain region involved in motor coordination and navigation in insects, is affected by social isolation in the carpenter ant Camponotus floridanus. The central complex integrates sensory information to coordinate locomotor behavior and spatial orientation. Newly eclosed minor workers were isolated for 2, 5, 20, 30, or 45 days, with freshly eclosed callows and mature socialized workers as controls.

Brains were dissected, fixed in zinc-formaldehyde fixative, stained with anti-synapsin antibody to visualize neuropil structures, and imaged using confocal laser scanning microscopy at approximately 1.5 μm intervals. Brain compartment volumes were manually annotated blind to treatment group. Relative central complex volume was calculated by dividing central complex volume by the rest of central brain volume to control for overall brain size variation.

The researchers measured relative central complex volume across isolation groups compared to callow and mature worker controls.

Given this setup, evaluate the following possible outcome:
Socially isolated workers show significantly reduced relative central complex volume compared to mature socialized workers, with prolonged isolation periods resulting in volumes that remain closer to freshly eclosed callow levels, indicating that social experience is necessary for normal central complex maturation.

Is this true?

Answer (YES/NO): NO